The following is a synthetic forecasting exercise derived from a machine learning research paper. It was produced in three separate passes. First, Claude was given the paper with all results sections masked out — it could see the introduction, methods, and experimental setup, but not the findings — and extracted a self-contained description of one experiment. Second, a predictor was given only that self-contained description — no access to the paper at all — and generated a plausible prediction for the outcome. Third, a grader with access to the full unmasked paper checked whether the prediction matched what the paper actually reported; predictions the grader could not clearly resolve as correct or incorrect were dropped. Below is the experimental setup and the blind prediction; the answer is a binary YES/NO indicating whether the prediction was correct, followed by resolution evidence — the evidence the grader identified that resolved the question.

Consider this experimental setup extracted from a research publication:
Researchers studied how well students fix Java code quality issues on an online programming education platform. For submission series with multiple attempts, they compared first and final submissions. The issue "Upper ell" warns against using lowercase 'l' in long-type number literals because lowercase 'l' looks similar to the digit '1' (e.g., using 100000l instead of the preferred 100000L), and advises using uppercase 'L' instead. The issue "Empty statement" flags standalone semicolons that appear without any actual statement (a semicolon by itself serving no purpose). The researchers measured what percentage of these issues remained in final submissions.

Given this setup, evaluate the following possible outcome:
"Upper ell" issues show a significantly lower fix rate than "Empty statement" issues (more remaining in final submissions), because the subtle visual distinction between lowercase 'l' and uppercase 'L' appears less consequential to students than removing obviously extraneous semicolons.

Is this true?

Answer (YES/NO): NO